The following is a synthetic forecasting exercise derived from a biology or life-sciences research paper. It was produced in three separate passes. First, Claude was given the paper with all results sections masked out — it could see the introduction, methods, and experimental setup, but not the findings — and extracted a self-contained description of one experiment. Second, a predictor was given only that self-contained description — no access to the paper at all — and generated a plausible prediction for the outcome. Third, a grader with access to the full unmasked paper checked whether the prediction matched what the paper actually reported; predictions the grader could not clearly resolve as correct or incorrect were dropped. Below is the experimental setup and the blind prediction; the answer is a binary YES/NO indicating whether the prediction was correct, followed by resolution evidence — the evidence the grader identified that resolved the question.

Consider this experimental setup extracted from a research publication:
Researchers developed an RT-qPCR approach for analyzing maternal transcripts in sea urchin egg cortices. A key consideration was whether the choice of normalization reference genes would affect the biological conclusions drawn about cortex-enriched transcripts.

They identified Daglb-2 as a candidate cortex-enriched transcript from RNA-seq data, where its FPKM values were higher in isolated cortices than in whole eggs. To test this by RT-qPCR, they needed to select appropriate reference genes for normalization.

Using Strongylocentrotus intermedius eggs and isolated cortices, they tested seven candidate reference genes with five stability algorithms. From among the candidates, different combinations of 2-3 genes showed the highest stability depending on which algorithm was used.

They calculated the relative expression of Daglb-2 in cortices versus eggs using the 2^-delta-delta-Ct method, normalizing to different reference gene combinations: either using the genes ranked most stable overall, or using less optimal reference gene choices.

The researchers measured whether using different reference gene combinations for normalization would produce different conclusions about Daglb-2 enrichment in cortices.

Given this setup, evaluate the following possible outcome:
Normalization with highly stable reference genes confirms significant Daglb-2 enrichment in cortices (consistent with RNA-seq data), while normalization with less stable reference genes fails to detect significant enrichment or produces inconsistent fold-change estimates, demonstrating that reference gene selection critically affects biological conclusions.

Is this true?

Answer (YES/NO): NO